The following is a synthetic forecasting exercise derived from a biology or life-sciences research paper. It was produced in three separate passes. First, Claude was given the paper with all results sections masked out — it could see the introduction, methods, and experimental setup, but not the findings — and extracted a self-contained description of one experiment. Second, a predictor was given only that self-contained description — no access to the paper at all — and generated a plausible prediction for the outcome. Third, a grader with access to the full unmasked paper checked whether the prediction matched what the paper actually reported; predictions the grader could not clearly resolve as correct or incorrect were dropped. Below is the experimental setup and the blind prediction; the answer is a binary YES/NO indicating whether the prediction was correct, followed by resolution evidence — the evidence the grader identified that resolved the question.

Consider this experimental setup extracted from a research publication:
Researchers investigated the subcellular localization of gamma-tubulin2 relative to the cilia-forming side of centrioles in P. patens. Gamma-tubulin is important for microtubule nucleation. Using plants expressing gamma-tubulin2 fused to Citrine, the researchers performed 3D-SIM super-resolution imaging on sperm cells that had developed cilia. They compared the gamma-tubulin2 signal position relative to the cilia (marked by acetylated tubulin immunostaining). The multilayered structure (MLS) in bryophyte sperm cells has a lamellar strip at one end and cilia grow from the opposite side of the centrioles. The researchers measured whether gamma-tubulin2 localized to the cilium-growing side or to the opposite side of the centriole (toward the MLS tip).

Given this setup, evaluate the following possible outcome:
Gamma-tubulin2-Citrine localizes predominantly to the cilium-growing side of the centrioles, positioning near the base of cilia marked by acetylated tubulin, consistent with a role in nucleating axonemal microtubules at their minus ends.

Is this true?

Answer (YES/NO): NO